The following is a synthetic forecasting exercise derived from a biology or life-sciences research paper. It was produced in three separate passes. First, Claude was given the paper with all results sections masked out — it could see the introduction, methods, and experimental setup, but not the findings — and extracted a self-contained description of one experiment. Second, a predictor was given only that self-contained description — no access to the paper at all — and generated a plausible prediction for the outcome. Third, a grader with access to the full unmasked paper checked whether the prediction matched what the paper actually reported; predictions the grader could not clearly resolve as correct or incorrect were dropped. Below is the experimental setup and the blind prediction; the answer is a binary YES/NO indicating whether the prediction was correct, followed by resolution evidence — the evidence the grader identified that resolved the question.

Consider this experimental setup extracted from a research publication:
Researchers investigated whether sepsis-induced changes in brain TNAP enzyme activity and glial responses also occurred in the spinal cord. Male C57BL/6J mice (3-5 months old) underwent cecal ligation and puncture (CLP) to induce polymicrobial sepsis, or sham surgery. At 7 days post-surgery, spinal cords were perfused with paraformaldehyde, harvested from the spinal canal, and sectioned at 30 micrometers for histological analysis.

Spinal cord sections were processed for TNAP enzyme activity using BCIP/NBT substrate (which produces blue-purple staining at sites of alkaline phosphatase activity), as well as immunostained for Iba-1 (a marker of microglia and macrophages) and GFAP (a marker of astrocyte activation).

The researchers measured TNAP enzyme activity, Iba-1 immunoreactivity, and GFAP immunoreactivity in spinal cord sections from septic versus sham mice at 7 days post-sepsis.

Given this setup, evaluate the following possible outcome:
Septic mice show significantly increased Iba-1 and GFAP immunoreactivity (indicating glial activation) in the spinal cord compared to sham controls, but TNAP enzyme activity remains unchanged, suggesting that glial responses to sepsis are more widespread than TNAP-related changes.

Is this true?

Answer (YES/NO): NO